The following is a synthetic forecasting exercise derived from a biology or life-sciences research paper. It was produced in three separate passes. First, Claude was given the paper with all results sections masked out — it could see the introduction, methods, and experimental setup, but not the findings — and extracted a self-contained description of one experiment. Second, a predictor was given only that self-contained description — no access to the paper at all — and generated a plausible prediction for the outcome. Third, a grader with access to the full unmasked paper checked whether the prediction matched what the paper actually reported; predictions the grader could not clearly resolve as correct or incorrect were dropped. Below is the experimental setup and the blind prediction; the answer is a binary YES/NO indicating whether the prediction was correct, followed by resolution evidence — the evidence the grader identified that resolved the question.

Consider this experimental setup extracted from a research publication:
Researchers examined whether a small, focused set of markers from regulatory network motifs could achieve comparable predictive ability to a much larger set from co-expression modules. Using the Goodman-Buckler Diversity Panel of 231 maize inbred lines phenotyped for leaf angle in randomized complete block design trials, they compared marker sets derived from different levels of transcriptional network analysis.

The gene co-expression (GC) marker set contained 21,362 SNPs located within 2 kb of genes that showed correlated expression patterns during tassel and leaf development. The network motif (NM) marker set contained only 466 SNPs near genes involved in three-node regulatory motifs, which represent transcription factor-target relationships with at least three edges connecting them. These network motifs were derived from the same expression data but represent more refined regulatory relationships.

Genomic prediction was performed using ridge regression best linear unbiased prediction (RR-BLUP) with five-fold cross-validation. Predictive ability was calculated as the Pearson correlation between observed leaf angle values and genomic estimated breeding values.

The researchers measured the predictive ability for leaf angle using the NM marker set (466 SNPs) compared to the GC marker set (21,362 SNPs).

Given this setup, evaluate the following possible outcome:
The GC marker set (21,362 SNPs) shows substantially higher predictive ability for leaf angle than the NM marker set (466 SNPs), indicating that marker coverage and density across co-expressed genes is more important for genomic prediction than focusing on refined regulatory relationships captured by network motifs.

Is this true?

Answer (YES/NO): NO